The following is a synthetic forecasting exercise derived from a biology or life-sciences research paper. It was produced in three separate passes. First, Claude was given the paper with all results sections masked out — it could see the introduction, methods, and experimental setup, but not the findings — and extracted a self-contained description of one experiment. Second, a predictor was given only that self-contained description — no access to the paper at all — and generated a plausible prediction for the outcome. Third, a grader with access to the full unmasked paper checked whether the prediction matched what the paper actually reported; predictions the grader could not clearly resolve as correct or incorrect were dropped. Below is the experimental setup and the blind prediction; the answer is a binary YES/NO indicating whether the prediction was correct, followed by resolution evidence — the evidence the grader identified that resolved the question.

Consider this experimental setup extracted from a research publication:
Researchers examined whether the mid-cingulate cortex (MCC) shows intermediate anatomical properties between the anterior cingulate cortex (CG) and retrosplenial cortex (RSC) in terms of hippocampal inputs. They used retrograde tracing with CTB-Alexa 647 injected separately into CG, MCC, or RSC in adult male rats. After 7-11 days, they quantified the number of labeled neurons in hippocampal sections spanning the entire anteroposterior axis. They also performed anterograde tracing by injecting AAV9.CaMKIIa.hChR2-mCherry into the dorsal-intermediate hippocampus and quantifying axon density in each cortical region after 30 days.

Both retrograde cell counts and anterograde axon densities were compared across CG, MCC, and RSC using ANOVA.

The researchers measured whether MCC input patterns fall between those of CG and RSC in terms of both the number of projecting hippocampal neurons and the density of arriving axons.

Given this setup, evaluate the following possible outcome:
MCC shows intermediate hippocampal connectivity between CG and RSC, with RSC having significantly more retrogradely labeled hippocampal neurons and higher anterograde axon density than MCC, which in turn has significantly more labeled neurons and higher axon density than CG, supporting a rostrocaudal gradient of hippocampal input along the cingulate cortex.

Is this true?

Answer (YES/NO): NO